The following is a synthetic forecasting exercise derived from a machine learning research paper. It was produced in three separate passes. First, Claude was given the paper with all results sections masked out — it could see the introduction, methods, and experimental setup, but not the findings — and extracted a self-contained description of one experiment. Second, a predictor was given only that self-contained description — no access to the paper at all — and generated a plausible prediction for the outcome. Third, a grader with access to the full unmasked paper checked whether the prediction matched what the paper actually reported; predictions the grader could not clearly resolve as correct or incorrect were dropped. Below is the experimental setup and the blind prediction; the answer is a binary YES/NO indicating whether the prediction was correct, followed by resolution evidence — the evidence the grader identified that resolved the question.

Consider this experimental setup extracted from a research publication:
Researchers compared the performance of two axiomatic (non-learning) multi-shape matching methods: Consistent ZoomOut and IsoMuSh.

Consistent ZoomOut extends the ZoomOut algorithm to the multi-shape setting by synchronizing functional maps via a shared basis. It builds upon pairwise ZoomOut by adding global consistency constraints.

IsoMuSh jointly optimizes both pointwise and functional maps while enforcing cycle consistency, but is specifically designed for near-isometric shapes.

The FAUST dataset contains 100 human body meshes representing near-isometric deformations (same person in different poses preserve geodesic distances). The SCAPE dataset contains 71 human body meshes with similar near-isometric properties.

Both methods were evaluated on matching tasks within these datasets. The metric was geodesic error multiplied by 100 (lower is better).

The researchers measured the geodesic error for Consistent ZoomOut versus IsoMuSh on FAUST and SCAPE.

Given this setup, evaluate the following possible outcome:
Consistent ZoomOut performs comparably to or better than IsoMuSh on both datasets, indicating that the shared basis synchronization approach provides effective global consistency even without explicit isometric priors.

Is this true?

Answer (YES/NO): YES